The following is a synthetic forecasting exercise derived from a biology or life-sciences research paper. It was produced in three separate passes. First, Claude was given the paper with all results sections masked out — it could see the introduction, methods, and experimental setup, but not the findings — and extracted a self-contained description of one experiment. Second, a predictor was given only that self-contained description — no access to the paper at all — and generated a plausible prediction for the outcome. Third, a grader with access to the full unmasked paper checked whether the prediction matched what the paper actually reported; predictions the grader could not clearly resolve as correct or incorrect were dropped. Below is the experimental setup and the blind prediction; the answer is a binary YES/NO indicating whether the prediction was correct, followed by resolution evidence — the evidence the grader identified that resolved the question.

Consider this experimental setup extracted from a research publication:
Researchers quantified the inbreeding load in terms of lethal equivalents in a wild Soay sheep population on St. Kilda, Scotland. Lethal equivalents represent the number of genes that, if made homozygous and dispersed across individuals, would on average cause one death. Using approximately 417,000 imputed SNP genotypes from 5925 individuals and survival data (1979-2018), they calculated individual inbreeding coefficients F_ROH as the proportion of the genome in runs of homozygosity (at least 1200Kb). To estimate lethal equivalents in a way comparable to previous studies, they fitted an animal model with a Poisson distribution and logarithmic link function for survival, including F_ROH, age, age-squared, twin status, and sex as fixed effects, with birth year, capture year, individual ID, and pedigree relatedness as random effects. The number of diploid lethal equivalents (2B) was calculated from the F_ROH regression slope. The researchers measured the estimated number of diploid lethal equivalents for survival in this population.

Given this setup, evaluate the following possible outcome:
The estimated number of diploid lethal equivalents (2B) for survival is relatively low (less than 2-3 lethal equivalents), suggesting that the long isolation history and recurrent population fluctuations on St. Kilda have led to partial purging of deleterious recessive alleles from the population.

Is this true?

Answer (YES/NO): NO